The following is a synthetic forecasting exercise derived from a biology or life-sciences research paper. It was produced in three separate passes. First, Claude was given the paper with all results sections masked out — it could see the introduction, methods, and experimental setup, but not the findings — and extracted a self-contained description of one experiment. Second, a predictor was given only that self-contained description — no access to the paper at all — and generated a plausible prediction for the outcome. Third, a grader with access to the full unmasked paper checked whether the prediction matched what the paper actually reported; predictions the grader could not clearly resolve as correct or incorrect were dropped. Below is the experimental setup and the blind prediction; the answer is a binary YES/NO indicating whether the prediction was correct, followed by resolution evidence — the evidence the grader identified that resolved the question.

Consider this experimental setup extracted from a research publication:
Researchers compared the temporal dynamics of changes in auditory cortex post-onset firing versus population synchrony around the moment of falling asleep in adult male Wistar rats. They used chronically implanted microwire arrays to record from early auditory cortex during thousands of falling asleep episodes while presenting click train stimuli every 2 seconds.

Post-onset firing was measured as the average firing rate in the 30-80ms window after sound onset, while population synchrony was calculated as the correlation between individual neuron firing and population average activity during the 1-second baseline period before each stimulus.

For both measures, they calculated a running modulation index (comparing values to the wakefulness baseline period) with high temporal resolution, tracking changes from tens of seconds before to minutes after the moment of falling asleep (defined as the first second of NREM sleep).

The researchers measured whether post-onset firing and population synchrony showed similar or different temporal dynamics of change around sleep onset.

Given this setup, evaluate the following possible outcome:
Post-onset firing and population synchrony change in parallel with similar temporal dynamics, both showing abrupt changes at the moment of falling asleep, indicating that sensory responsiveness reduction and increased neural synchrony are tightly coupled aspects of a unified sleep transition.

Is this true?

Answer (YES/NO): NO